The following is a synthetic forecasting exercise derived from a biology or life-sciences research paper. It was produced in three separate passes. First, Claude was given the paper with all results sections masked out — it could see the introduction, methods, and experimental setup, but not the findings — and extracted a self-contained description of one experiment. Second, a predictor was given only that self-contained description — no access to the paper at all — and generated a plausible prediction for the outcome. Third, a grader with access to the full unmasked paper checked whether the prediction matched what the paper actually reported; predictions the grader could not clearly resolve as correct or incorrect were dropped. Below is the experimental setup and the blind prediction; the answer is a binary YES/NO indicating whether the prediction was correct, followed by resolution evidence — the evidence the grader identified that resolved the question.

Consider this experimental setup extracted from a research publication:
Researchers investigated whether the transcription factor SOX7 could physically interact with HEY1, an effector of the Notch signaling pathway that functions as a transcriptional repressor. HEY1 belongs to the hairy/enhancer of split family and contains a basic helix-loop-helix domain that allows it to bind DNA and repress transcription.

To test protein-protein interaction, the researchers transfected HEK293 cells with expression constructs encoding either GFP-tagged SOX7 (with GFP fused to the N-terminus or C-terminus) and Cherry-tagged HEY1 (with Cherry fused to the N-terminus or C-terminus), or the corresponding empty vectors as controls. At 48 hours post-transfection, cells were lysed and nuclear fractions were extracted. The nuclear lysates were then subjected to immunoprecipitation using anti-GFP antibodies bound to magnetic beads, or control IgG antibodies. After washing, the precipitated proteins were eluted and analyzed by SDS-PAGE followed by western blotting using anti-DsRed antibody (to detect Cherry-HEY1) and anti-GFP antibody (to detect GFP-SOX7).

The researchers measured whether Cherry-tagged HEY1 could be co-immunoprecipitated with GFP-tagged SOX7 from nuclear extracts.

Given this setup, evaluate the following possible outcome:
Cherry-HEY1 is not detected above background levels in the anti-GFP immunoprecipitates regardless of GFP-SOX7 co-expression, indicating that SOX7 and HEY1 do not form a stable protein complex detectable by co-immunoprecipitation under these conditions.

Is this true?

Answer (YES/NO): NO